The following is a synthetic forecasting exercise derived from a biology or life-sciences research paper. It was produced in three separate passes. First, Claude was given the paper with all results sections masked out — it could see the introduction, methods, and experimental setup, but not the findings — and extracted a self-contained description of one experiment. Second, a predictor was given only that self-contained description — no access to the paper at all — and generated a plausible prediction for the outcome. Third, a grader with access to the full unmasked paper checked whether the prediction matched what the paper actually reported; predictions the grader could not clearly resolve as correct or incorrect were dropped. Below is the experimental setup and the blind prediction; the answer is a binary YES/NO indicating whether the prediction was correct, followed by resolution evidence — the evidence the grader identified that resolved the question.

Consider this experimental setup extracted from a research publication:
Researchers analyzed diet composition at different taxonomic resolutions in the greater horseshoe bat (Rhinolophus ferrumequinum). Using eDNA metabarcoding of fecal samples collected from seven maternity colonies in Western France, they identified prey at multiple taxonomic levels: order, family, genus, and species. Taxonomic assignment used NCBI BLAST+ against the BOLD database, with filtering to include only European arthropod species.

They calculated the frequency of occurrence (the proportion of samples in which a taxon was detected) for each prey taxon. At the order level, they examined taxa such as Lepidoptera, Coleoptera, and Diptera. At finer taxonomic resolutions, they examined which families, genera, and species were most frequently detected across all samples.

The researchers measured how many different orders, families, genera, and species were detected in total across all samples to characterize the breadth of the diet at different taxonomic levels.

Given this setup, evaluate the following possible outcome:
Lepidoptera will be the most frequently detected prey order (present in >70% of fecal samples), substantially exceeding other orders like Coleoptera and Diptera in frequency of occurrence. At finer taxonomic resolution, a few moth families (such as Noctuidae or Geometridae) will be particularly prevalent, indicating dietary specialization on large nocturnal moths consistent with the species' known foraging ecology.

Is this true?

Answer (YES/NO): NO